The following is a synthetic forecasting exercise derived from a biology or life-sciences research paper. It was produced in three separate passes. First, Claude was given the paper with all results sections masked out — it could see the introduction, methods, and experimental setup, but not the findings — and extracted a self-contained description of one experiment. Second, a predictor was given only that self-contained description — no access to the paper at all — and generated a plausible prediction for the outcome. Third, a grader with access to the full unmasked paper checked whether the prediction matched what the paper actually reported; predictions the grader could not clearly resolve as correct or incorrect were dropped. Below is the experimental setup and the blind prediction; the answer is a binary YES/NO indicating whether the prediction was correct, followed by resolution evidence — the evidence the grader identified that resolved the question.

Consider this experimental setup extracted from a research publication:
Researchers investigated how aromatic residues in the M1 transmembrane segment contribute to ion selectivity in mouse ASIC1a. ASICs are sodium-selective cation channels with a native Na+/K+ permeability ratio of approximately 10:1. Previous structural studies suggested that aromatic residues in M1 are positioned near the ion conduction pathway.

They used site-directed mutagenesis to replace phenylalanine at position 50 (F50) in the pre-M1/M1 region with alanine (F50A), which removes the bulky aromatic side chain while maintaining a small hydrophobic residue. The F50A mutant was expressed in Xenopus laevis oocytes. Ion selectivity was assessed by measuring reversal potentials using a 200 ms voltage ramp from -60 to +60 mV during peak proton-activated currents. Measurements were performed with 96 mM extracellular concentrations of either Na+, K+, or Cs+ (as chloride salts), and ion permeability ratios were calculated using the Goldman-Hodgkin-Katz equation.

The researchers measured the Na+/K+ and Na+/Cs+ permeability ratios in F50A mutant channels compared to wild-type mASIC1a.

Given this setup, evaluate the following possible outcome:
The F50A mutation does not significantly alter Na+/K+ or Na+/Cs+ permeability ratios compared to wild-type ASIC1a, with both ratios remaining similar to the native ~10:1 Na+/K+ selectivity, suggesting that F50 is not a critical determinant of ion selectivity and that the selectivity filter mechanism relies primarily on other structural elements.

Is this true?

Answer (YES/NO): NO